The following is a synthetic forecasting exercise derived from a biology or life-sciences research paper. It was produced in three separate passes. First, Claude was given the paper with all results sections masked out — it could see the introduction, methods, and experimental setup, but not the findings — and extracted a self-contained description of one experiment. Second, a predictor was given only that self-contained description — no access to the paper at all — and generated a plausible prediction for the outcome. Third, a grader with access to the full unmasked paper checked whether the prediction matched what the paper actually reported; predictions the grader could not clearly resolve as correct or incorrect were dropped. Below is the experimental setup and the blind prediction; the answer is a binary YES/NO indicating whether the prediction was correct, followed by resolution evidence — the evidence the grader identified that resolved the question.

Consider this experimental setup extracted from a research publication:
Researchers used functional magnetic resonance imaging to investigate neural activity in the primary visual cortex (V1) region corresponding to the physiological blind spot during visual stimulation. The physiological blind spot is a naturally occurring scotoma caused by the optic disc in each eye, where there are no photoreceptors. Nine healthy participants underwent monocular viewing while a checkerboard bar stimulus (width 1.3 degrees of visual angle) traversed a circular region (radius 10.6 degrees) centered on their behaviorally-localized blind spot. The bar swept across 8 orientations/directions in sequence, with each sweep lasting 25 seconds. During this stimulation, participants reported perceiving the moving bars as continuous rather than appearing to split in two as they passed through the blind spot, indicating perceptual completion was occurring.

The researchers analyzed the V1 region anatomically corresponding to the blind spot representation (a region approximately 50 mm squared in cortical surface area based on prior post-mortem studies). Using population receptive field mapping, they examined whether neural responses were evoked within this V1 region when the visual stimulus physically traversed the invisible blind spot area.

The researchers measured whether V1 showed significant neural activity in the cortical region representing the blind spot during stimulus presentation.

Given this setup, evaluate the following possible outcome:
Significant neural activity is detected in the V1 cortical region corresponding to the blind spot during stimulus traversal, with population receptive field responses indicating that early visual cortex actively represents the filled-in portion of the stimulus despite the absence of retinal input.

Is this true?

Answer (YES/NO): NO